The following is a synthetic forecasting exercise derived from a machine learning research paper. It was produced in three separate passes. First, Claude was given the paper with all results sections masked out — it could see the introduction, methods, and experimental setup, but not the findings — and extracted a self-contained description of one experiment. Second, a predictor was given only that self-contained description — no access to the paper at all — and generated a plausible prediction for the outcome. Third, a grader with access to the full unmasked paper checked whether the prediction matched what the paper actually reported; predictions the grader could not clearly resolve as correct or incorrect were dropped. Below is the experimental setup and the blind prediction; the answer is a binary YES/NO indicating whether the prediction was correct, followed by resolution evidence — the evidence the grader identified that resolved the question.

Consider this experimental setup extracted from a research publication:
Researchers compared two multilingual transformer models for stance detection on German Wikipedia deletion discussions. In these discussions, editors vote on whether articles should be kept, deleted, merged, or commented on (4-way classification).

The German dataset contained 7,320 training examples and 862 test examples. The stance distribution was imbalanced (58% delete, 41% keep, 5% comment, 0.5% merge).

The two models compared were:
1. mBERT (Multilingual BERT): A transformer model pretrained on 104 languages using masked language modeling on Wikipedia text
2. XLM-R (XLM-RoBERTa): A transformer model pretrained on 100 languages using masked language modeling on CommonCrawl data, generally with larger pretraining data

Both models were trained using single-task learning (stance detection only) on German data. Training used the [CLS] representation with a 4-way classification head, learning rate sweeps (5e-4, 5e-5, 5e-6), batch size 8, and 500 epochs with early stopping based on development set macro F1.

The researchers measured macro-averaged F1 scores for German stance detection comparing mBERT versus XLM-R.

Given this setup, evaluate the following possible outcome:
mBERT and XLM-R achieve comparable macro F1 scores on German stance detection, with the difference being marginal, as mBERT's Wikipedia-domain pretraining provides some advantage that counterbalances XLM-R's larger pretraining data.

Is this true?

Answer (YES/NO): YES